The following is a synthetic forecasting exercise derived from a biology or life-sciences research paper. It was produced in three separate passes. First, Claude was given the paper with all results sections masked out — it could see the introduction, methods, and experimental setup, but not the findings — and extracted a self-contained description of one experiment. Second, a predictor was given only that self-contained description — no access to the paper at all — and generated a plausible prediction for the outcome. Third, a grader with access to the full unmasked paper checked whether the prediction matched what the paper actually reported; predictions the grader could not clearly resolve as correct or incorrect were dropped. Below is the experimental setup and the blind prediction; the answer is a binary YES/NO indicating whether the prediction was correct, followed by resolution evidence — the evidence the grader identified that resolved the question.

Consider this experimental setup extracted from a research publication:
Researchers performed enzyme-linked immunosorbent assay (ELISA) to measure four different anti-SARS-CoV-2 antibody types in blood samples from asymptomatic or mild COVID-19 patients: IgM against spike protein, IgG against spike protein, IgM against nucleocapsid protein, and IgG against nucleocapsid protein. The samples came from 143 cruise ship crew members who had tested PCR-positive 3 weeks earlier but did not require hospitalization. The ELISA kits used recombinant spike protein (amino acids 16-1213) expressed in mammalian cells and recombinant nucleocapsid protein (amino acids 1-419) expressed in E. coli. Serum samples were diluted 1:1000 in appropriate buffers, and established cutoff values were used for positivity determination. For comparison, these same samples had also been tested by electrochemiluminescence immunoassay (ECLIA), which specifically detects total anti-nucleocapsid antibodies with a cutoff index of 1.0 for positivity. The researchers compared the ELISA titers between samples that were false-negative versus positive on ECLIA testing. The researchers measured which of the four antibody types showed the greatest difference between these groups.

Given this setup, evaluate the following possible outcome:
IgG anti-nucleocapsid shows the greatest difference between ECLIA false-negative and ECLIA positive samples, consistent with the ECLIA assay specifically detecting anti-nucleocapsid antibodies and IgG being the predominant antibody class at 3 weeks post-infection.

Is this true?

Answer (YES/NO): YES